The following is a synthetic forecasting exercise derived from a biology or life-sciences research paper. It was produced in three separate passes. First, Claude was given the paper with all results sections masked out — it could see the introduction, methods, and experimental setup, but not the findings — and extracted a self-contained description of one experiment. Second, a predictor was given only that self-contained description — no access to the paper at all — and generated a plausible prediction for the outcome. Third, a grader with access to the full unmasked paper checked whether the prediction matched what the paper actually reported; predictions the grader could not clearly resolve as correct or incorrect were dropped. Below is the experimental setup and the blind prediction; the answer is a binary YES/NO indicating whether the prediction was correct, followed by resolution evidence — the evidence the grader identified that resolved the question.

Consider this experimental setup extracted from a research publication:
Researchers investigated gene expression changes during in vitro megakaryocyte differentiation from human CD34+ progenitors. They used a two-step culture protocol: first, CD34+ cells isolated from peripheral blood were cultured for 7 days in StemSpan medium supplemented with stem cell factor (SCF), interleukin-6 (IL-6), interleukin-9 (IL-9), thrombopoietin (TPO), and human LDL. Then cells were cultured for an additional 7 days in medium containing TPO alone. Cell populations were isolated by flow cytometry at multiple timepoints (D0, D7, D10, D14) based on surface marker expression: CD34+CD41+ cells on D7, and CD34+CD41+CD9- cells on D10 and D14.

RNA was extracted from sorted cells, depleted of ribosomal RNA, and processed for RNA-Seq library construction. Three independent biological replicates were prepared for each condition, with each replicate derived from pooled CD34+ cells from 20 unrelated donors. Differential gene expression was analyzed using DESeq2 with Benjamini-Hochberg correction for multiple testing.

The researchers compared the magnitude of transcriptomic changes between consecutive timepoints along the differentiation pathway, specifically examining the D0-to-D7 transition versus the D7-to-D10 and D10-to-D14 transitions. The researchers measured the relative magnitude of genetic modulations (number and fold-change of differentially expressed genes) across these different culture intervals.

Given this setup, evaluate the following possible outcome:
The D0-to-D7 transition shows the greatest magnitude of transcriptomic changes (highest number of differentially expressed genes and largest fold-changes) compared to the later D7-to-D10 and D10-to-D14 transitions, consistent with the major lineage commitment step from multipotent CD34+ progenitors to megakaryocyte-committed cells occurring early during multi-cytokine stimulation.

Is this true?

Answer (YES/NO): YES